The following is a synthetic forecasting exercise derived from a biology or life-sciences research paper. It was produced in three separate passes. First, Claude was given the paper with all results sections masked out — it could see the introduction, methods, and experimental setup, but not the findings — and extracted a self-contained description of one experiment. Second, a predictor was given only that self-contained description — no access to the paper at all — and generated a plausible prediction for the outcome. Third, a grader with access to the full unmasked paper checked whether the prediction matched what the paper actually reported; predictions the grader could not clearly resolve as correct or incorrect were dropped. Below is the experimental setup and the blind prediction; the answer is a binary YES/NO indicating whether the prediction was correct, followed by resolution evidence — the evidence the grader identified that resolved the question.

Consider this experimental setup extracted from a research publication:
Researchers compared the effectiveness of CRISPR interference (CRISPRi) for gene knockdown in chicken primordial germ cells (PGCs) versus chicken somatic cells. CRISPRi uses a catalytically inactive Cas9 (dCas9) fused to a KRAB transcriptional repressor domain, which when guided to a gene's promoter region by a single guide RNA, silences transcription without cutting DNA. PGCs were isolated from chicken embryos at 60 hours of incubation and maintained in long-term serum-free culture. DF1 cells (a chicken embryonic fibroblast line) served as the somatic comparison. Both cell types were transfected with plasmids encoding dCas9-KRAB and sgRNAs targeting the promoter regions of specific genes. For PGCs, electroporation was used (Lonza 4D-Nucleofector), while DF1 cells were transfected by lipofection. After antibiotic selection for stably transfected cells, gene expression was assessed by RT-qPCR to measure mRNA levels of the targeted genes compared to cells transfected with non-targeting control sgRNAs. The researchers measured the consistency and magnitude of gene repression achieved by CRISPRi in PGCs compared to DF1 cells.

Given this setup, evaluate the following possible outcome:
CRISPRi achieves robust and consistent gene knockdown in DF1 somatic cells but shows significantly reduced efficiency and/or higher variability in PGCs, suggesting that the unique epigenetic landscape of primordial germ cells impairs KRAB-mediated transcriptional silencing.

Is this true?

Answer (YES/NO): NO